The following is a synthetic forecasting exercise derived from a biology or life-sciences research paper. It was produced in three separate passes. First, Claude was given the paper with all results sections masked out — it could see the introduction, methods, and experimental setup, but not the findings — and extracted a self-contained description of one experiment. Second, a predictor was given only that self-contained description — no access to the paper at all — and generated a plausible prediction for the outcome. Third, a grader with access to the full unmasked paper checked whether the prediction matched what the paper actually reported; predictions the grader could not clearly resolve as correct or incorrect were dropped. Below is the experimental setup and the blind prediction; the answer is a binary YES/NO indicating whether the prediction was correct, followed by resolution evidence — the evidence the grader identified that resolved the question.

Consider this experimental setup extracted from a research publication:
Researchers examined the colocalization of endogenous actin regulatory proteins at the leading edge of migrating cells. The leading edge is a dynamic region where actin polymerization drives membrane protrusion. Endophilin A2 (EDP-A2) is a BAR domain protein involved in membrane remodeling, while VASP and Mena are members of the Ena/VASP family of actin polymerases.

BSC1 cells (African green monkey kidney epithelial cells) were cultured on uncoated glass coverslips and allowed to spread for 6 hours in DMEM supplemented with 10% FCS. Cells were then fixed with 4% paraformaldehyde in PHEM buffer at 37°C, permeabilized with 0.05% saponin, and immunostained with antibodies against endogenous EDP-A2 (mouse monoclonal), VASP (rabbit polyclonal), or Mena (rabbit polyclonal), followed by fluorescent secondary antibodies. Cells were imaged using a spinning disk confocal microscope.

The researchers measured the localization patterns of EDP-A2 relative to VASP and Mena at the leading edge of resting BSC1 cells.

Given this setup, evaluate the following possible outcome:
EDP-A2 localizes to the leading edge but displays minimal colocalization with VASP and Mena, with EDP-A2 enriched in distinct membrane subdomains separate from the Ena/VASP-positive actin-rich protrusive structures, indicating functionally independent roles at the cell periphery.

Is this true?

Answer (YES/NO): NO